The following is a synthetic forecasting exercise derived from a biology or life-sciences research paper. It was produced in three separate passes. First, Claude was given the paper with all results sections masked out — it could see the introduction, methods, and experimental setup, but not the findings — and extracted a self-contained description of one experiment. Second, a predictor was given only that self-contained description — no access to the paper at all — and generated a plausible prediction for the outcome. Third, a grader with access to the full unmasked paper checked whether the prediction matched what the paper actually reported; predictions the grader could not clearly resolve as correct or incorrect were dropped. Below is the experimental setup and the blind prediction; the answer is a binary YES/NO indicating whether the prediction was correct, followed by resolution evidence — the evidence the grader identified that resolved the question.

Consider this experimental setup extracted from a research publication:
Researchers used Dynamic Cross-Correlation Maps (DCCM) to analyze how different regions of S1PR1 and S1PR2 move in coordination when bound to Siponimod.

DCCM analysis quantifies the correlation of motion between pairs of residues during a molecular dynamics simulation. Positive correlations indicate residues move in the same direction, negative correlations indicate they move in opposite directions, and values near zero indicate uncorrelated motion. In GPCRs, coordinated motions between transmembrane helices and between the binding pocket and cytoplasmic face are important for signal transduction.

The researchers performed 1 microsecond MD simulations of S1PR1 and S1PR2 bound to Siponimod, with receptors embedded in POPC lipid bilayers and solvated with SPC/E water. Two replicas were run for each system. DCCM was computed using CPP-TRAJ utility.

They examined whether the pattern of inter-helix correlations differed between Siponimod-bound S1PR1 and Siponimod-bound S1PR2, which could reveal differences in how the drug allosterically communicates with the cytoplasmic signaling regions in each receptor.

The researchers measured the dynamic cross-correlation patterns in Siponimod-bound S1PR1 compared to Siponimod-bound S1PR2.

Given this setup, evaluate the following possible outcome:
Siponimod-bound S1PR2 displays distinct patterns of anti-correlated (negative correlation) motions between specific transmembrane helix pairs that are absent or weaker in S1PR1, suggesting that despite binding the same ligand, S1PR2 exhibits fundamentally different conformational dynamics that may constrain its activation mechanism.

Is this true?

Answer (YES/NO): NO